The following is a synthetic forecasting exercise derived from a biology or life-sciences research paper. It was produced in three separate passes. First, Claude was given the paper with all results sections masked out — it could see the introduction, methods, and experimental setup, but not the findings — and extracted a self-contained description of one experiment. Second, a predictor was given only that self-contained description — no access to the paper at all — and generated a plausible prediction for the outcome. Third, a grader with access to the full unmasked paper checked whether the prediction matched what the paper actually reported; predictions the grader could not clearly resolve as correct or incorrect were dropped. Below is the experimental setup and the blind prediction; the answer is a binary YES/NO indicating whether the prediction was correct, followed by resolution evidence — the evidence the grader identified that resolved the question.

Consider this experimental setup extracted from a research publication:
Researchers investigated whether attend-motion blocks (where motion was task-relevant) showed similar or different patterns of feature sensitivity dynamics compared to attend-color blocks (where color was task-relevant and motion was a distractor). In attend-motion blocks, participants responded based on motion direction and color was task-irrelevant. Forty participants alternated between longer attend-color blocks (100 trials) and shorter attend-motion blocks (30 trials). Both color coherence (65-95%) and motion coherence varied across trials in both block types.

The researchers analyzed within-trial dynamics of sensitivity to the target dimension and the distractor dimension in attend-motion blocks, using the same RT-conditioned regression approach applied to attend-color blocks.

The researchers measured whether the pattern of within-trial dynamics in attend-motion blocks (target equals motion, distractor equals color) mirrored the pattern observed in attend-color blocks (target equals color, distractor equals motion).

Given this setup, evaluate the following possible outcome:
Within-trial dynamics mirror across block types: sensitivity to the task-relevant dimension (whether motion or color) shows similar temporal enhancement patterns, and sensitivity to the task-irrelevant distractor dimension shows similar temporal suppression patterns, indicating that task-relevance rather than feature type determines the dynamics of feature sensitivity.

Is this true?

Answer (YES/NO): NO